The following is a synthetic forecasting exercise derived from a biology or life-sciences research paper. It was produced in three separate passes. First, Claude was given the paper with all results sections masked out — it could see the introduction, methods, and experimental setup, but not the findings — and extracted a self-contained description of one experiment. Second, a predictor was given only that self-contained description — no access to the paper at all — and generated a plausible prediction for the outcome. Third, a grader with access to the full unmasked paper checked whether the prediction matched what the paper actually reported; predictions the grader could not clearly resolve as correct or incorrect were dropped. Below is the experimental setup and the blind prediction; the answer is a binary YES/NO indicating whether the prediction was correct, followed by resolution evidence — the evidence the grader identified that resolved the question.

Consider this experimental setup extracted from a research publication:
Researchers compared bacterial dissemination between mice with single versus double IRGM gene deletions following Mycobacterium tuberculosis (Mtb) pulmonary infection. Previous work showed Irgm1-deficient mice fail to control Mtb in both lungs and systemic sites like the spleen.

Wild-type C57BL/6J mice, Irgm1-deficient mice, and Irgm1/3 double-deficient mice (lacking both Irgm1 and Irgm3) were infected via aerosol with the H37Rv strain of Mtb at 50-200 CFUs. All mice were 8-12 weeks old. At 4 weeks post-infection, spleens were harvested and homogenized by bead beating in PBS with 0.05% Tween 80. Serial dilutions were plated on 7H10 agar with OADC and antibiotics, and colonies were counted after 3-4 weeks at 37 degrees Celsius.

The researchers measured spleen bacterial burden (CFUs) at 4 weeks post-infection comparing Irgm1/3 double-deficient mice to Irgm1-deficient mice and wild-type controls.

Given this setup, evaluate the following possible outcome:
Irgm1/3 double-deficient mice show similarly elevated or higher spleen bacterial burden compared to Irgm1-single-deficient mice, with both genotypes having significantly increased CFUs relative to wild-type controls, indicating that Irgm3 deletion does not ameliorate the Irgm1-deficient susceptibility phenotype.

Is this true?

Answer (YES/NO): NO